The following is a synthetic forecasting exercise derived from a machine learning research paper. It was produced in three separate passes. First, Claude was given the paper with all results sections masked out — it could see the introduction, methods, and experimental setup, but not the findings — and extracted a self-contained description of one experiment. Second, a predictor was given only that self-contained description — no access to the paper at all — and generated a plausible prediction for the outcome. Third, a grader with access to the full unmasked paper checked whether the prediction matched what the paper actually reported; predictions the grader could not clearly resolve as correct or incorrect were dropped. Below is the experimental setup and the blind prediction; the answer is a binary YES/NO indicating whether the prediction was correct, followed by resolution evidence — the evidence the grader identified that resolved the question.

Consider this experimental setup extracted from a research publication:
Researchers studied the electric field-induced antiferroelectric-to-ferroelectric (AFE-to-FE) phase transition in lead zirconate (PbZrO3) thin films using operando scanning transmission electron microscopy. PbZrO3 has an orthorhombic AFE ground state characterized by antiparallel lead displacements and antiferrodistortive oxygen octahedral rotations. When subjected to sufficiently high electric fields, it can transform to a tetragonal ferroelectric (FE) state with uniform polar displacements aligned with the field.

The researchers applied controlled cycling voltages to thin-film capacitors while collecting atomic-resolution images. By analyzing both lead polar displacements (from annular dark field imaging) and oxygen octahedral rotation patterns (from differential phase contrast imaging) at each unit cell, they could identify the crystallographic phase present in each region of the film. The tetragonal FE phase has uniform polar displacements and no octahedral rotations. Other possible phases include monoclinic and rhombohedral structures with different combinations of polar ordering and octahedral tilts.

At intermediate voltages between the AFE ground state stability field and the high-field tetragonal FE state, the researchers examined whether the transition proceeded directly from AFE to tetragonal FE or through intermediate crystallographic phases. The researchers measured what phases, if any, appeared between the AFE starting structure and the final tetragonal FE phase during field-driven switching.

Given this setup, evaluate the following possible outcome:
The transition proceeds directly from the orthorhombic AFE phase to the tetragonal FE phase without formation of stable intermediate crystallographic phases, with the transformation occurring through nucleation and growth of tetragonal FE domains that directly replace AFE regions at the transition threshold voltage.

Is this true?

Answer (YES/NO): NO